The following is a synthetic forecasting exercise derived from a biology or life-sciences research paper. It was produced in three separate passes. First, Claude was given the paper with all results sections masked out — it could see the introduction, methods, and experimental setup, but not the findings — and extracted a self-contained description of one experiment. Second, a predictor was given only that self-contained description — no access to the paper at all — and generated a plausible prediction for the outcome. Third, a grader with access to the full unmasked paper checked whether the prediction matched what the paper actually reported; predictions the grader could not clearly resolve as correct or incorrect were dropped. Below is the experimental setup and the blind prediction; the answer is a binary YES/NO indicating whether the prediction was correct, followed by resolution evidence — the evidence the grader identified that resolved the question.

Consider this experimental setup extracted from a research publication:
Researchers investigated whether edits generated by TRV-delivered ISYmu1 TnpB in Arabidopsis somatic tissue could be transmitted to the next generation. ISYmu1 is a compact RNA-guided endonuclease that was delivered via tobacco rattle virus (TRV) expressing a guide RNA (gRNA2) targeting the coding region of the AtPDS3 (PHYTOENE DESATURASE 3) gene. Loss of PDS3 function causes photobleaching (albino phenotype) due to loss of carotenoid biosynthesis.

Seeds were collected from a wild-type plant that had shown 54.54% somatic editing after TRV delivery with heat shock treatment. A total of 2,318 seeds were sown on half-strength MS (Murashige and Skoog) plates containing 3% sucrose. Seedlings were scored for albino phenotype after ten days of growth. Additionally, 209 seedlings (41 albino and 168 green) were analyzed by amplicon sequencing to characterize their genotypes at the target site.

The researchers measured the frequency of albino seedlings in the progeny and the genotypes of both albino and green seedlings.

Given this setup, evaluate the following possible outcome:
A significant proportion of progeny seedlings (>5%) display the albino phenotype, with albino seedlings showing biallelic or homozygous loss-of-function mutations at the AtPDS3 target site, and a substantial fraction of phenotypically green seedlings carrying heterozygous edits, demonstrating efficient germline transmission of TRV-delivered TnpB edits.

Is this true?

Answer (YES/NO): NO